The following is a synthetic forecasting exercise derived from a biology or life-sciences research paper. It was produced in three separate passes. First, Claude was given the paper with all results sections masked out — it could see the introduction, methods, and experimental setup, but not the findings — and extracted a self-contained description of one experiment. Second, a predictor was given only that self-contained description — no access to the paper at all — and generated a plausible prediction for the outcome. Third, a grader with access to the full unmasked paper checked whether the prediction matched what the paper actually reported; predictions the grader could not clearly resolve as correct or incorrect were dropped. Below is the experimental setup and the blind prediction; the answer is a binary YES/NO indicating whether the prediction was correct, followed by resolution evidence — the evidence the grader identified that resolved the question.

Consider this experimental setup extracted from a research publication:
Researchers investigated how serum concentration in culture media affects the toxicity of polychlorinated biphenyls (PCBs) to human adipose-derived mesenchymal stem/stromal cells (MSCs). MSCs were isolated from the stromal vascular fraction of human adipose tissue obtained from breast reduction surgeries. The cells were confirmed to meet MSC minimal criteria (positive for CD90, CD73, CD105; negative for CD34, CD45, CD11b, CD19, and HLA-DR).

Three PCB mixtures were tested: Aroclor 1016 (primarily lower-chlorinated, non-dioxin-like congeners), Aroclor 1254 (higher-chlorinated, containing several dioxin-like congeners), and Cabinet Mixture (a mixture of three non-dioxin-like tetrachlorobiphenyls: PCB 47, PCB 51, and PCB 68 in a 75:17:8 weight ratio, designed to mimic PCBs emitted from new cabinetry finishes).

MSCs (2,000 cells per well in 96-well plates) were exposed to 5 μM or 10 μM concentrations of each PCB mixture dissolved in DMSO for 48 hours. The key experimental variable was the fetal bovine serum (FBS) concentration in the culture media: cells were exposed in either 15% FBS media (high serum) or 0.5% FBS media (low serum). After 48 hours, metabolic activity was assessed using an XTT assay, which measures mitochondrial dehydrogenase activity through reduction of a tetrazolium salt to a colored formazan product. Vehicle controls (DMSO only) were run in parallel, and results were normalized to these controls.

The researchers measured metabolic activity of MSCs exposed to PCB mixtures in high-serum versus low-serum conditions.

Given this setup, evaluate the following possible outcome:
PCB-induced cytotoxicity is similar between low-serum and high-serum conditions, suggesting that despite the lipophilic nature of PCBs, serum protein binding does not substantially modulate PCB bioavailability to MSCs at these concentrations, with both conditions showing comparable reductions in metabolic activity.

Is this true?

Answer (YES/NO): NO